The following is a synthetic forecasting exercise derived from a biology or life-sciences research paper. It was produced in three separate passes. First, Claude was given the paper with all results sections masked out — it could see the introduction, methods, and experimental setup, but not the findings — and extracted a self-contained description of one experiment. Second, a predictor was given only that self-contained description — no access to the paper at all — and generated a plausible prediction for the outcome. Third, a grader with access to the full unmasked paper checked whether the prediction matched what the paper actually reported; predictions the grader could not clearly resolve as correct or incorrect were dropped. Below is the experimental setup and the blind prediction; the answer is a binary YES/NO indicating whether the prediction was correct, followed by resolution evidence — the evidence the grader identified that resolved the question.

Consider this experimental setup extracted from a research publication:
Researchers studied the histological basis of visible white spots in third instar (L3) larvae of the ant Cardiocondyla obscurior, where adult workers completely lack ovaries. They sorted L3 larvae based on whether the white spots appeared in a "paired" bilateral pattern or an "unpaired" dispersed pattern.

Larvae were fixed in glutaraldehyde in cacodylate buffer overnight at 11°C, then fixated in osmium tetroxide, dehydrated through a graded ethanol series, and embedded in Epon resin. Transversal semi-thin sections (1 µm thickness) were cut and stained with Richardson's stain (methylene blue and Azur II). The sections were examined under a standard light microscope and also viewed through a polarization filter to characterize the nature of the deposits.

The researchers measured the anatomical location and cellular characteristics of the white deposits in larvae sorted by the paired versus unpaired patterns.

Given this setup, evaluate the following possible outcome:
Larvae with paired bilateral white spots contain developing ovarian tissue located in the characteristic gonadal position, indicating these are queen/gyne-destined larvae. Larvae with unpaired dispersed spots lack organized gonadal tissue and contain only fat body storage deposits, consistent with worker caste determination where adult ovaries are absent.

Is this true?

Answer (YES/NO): YES